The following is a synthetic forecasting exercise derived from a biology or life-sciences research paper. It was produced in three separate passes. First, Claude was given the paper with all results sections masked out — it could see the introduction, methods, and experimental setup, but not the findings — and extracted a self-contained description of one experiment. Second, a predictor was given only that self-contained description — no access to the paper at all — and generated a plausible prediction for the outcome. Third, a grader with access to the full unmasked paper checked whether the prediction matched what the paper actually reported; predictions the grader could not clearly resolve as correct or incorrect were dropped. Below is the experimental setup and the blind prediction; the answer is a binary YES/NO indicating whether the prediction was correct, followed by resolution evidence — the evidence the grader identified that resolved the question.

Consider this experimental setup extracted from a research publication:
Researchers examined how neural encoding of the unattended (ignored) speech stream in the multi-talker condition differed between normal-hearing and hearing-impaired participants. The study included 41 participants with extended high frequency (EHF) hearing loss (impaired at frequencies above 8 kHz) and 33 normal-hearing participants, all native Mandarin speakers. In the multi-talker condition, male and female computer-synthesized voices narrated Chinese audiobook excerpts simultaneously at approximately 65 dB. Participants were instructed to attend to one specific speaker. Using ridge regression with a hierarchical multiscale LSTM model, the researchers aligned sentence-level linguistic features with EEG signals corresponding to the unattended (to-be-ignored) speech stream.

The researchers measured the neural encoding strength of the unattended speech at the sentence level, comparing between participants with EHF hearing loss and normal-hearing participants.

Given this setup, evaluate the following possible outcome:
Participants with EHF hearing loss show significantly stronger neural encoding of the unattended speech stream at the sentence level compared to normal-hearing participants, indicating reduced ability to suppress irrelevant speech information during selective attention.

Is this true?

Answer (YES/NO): NO